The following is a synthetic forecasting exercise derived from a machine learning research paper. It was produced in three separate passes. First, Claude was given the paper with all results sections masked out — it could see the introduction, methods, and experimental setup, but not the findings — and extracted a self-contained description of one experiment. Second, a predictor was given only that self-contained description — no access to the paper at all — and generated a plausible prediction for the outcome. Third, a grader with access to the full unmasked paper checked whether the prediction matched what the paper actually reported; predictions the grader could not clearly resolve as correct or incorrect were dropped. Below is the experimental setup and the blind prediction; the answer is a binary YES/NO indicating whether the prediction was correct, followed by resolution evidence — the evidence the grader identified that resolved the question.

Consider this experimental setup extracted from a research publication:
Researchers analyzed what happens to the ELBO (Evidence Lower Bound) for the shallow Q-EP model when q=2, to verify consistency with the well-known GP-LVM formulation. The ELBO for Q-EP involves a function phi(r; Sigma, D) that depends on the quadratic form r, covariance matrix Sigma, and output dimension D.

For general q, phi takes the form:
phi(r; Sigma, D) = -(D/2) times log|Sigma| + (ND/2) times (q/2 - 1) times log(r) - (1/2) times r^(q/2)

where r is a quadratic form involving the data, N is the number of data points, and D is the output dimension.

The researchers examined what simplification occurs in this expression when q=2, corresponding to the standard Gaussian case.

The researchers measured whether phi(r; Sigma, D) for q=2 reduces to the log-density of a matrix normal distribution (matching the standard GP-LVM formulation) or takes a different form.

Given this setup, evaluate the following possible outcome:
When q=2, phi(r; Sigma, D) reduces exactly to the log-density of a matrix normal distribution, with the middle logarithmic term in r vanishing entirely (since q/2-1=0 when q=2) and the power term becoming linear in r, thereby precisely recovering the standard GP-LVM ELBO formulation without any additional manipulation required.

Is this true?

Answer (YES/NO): NO